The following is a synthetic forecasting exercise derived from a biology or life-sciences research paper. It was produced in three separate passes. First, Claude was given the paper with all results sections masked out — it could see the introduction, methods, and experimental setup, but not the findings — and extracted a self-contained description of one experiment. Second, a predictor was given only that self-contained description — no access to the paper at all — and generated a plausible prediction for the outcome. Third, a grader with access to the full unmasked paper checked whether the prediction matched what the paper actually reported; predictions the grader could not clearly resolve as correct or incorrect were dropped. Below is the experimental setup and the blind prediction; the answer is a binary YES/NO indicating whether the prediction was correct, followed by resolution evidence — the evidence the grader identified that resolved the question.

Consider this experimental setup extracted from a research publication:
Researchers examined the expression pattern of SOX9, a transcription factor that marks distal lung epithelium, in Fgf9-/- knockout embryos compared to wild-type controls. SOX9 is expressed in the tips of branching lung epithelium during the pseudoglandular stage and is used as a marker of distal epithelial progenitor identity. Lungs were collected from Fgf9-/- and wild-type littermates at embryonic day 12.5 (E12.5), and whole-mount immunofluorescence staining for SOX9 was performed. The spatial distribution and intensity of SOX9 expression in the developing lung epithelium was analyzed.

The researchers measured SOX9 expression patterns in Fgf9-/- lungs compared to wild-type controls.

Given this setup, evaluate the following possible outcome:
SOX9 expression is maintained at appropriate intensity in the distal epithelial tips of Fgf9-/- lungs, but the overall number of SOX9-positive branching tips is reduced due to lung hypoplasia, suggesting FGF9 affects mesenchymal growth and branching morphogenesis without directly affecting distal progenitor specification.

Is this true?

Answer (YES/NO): NO